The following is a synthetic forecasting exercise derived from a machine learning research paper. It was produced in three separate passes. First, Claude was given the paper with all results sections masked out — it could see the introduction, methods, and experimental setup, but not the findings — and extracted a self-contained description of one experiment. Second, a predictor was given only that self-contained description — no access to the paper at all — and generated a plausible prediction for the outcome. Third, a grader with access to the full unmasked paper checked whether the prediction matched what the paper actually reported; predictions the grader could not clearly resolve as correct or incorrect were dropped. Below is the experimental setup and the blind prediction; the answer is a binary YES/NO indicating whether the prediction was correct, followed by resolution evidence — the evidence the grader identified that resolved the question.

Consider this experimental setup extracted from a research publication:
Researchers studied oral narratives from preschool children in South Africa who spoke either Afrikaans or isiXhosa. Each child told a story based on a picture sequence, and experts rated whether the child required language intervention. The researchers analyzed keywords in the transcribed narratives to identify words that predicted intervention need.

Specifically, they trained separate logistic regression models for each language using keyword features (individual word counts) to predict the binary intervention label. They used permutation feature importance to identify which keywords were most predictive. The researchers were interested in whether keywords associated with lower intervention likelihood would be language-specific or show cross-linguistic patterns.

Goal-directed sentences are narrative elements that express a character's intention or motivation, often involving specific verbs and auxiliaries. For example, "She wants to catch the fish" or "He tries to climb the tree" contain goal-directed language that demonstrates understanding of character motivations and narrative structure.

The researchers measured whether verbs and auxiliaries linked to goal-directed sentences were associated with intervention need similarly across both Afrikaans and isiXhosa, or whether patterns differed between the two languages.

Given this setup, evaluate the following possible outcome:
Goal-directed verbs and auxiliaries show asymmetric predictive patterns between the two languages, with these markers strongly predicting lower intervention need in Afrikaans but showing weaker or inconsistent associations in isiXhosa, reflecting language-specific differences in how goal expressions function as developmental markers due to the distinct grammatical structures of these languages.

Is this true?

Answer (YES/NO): NO